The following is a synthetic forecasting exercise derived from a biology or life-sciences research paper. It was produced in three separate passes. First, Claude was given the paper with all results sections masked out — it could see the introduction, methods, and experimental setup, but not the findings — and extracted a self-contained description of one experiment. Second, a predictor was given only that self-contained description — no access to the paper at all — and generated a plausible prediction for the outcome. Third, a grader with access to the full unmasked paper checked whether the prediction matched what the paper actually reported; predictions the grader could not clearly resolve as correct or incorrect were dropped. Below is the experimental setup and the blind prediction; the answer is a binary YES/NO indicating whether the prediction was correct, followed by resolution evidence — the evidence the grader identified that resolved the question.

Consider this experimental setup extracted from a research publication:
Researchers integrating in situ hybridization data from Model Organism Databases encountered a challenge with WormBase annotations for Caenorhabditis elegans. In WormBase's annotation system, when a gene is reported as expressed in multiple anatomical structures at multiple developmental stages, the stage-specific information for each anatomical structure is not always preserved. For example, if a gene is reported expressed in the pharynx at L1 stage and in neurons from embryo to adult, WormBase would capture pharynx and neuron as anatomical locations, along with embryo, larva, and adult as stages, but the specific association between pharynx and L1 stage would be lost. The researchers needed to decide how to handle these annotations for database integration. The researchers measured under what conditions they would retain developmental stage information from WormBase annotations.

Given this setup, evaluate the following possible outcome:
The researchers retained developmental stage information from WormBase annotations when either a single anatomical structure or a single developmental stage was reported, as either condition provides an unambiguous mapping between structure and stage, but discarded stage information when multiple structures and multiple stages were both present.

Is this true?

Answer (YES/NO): NO